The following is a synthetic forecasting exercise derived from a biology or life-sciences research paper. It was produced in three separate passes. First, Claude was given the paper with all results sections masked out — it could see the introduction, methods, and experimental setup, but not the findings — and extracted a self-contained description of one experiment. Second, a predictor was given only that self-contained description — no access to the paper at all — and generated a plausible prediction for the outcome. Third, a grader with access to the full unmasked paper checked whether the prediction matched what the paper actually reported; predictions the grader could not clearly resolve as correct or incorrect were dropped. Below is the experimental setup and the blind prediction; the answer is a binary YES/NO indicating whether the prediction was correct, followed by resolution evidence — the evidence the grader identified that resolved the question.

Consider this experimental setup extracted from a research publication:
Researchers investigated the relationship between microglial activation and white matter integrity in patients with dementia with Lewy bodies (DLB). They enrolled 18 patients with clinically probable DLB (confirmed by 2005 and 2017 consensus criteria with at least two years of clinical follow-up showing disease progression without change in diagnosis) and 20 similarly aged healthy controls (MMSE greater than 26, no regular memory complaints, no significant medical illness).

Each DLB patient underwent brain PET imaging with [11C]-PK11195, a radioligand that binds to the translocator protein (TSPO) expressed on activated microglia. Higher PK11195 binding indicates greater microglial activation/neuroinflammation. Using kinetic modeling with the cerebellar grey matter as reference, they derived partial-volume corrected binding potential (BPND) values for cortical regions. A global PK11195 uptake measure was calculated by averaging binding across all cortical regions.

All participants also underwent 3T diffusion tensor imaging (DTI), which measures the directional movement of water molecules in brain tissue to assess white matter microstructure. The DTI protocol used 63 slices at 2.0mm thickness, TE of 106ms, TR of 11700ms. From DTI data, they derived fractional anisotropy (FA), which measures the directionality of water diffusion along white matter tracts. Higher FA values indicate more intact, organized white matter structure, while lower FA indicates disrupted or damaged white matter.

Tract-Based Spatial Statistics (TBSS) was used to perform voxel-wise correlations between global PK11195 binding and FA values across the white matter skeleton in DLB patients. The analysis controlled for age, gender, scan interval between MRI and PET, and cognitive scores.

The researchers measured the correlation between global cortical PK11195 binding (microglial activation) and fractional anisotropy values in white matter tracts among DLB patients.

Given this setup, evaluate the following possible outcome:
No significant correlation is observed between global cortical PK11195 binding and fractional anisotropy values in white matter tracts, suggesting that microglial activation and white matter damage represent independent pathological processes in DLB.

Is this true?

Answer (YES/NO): YES